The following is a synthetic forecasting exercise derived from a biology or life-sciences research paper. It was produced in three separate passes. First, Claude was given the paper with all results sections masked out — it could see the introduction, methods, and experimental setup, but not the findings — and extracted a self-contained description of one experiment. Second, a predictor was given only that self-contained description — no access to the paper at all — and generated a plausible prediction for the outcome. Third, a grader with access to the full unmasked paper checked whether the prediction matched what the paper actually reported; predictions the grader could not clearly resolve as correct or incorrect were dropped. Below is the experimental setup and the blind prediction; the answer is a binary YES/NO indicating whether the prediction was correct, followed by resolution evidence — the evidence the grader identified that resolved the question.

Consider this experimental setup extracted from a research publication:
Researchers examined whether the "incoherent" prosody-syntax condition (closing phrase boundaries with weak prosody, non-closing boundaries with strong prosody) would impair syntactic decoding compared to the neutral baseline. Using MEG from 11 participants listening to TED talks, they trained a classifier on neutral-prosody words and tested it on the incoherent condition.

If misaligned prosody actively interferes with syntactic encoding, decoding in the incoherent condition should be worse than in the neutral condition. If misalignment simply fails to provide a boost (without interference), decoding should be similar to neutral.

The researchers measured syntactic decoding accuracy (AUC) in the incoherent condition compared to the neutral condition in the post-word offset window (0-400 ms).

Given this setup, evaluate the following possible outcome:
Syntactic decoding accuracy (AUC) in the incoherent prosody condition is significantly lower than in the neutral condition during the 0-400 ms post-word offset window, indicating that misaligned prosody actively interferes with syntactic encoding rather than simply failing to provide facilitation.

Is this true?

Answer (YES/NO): NO